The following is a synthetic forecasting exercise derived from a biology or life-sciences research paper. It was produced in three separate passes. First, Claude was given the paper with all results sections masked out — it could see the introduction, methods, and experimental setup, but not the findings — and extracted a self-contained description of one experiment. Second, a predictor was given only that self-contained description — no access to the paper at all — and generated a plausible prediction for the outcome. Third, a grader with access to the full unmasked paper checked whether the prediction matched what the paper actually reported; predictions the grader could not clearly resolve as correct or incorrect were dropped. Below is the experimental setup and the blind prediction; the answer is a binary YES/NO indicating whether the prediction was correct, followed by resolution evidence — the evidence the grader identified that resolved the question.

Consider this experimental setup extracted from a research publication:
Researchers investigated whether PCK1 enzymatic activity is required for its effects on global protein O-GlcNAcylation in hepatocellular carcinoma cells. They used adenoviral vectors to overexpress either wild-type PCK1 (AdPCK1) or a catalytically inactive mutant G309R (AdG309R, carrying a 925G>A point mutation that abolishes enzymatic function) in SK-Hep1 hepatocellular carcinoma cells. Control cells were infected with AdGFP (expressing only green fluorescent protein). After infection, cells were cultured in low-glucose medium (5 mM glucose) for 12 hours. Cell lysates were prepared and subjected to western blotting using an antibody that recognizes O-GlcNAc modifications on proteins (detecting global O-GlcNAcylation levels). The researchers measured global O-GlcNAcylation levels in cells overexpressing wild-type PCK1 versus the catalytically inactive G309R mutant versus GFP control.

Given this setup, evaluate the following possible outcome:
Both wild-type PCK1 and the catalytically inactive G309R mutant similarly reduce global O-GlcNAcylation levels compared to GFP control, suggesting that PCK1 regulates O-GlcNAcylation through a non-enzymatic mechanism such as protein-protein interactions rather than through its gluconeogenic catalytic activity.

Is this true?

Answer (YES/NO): NO